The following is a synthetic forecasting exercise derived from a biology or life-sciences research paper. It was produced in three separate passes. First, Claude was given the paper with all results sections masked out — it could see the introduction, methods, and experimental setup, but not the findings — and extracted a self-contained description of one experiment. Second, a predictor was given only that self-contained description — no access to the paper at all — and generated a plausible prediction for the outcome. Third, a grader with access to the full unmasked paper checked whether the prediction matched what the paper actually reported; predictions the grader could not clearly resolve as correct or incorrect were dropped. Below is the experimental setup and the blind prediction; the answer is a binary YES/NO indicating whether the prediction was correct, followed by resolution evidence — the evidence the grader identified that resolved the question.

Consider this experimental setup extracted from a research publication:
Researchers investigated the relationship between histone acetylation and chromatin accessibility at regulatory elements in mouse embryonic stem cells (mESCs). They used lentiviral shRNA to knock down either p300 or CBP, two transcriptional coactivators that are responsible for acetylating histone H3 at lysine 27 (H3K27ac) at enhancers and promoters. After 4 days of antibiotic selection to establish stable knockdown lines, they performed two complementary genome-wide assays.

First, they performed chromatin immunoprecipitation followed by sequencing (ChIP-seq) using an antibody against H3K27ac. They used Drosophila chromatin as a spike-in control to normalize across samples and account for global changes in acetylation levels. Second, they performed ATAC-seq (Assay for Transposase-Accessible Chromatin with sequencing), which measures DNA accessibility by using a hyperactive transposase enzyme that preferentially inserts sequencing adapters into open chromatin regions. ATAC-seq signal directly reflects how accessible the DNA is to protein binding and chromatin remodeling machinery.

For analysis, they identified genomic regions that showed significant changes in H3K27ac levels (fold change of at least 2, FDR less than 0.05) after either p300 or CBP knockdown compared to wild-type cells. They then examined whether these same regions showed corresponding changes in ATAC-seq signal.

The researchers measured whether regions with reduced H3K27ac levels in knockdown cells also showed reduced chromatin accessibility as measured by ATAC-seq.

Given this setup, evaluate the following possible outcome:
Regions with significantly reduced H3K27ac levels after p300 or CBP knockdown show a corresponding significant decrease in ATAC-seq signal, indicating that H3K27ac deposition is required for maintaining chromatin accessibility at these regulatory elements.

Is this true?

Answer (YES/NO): NO